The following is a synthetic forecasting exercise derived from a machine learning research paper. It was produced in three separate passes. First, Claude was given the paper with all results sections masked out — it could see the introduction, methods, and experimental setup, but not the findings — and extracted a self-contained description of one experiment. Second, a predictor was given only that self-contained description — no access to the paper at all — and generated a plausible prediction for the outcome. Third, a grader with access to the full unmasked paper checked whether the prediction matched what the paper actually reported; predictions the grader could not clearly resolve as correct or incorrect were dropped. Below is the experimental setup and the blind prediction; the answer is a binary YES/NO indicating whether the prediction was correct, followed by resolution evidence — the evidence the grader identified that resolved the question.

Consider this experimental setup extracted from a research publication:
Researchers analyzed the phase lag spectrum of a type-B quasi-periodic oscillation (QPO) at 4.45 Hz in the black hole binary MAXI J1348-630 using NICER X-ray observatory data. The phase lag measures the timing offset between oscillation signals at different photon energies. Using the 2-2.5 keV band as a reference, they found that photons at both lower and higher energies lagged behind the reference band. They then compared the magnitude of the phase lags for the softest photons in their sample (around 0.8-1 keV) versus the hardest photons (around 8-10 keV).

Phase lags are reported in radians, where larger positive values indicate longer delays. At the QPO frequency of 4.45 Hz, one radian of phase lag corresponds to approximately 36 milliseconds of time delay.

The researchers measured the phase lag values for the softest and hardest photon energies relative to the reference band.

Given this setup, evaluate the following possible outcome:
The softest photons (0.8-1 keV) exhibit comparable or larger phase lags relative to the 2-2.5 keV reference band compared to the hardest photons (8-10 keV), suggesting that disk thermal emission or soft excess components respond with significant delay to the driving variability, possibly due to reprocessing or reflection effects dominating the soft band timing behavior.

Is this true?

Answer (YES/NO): YES